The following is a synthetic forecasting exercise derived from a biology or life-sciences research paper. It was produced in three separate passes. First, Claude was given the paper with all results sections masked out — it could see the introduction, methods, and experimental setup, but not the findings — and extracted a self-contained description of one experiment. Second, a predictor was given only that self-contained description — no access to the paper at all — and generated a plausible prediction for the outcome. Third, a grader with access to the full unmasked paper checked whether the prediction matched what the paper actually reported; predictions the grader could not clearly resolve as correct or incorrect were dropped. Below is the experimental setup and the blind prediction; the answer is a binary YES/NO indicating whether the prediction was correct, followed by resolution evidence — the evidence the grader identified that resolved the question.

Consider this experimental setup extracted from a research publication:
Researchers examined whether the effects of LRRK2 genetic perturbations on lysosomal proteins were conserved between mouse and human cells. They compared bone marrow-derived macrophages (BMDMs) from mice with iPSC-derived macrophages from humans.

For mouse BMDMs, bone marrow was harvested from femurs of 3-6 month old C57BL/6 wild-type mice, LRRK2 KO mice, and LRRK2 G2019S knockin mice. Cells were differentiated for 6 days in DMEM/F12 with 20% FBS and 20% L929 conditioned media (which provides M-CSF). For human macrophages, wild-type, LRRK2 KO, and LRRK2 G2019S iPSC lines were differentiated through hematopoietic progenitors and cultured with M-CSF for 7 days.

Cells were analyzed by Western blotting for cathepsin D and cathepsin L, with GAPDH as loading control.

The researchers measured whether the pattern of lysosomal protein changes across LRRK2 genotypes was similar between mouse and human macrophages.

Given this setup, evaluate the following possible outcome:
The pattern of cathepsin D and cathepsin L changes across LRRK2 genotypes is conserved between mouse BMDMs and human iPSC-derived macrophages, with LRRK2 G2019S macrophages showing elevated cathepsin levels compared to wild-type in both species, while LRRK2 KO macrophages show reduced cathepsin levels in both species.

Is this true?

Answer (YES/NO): NO